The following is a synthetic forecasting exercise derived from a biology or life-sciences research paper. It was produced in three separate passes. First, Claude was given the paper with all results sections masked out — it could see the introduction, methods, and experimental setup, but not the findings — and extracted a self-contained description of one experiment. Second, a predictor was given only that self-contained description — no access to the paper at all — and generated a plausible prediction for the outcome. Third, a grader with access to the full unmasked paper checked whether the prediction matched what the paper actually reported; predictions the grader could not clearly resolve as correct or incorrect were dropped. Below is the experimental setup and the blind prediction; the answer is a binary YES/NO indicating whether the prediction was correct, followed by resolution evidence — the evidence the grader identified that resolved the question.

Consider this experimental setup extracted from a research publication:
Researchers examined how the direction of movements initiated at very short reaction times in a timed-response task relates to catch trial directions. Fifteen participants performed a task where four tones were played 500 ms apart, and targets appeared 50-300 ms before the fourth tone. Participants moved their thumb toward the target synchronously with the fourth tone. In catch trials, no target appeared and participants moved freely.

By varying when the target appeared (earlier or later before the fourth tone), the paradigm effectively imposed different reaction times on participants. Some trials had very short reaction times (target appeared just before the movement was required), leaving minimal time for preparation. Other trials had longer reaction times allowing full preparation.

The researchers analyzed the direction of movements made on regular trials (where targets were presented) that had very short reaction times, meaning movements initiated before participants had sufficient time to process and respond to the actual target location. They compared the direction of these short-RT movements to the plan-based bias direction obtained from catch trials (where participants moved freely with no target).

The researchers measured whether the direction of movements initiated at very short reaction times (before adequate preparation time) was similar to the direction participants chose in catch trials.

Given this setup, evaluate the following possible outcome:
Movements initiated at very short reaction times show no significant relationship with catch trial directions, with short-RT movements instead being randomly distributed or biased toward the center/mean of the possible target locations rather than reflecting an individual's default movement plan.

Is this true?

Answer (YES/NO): NO